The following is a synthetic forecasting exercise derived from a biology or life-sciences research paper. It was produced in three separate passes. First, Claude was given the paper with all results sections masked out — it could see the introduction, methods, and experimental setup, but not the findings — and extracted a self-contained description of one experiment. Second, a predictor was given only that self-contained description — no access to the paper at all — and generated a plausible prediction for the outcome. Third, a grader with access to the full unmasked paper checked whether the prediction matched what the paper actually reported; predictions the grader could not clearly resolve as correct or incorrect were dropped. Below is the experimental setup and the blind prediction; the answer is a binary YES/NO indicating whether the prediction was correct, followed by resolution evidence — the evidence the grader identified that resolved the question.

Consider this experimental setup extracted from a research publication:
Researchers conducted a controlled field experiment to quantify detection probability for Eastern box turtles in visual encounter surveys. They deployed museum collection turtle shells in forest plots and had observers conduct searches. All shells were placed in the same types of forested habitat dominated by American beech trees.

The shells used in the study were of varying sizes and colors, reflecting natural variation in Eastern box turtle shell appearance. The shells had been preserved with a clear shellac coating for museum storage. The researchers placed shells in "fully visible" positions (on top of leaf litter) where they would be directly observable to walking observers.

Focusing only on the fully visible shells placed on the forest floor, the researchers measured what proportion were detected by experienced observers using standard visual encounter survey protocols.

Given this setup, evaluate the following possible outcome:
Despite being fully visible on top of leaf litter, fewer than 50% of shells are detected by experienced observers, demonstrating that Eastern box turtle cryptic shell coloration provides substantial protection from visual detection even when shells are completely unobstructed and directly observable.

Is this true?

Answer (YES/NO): NO